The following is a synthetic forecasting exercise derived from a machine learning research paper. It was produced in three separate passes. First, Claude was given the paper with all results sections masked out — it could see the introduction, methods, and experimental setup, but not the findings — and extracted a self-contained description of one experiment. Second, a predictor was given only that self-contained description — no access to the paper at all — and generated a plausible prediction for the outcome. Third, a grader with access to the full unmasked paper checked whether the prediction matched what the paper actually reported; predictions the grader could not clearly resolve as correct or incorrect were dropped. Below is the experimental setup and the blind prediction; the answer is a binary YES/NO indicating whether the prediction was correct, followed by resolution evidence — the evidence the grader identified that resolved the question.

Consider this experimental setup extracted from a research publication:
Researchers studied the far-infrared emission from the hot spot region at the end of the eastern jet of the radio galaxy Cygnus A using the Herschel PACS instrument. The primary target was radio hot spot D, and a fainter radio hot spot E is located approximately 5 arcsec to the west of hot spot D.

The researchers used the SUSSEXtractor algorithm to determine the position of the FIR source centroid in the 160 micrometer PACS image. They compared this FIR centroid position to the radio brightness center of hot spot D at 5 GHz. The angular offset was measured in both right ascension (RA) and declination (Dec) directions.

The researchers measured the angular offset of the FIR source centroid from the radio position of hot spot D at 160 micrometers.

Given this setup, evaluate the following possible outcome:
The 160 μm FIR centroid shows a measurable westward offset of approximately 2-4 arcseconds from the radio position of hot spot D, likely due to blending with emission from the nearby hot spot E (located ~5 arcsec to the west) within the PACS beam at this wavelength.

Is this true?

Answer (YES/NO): NO